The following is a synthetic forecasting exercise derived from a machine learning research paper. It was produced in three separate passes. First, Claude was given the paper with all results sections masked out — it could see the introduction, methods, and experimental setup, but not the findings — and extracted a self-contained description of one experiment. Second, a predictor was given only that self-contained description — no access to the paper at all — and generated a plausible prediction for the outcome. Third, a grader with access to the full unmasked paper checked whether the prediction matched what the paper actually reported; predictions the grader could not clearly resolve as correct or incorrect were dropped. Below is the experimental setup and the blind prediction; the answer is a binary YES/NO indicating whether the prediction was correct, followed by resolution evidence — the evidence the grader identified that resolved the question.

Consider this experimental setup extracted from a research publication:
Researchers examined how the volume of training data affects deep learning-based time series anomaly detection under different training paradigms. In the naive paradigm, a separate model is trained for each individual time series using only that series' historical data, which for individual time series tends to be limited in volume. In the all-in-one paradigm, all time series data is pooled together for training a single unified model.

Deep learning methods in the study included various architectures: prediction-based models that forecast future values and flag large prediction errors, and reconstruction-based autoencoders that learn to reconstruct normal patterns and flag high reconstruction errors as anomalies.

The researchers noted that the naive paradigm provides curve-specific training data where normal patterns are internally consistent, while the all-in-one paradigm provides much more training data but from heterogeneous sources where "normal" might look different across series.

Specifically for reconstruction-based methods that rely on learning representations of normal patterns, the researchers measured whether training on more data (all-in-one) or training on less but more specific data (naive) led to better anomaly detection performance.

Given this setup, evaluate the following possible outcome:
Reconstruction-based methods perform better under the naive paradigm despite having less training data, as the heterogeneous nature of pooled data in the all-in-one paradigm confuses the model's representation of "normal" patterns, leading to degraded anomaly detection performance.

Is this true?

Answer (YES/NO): NO